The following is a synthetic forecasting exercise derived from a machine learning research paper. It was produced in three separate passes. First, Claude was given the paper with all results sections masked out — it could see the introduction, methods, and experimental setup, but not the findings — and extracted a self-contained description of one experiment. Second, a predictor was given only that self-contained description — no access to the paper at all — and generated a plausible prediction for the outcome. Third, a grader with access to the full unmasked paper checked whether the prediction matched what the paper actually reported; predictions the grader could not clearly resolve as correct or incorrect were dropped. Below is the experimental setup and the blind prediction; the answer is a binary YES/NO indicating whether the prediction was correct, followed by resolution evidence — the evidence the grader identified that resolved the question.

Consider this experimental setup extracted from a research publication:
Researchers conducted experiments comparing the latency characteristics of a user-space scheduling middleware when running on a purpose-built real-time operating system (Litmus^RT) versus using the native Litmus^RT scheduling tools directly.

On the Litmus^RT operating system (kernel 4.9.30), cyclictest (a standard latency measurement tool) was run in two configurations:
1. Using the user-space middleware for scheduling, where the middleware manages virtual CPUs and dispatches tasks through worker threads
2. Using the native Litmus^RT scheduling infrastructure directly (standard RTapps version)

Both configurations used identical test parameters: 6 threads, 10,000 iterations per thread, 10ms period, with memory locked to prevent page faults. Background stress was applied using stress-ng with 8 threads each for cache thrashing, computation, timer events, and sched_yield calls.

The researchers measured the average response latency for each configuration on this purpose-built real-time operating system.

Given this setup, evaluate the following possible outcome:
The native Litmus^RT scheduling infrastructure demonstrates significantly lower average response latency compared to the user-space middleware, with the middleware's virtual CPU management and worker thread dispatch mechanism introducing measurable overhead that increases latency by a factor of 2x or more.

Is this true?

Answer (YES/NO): YES